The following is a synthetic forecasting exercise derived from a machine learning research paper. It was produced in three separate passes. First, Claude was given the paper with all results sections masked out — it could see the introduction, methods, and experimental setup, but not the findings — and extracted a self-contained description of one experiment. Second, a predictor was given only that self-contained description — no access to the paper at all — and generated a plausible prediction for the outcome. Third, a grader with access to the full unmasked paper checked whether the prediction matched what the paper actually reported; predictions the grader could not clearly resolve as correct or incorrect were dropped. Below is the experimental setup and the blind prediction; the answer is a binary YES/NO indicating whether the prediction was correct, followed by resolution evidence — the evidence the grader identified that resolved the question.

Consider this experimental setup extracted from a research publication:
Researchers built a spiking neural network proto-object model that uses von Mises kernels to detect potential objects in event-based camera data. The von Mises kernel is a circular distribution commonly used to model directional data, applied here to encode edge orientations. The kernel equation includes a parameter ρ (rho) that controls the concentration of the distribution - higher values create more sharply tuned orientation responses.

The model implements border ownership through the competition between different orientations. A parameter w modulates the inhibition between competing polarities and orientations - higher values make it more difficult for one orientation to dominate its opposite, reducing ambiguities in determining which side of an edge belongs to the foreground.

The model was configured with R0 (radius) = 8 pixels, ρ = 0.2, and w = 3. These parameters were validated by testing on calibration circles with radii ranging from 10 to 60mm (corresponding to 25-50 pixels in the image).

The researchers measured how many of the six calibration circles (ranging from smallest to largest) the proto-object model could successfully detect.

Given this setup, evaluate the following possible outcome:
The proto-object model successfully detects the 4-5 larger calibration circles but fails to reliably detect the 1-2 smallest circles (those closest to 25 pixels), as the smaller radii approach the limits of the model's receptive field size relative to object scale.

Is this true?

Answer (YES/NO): NO